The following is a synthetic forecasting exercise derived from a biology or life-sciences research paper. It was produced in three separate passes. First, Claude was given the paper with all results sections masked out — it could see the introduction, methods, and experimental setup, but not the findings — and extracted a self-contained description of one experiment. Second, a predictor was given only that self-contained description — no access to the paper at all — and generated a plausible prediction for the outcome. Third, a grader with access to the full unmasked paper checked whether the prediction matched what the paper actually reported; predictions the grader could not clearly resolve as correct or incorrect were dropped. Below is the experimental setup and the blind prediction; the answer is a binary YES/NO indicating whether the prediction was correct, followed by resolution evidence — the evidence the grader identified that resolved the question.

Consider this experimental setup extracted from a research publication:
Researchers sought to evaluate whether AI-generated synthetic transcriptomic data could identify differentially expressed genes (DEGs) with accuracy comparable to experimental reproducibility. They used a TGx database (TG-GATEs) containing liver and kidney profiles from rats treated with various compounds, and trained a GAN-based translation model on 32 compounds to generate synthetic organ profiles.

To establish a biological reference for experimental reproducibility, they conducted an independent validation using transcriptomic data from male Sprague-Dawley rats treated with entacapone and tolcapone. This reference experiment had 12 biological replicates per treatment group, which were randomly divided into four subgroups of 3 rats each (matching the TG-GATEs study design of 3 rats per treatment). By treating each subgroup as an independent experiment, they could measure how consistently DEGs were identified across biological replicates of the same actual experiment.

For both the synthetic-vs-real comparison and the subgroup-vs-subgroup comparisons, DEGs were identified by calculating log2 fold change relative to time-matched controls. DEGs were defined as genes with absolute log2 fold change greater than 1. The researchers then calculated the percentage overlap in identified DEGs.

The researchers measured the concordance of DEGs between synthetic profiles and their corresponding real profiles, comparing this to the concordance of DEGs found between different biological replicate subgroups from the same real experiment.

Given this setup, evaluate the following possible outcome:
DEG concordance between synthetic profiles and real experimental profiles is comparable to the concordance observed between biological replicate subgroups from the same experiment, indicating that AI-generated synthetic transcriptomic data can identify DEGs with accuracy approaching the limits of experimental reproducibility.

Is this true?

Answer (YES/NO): YES